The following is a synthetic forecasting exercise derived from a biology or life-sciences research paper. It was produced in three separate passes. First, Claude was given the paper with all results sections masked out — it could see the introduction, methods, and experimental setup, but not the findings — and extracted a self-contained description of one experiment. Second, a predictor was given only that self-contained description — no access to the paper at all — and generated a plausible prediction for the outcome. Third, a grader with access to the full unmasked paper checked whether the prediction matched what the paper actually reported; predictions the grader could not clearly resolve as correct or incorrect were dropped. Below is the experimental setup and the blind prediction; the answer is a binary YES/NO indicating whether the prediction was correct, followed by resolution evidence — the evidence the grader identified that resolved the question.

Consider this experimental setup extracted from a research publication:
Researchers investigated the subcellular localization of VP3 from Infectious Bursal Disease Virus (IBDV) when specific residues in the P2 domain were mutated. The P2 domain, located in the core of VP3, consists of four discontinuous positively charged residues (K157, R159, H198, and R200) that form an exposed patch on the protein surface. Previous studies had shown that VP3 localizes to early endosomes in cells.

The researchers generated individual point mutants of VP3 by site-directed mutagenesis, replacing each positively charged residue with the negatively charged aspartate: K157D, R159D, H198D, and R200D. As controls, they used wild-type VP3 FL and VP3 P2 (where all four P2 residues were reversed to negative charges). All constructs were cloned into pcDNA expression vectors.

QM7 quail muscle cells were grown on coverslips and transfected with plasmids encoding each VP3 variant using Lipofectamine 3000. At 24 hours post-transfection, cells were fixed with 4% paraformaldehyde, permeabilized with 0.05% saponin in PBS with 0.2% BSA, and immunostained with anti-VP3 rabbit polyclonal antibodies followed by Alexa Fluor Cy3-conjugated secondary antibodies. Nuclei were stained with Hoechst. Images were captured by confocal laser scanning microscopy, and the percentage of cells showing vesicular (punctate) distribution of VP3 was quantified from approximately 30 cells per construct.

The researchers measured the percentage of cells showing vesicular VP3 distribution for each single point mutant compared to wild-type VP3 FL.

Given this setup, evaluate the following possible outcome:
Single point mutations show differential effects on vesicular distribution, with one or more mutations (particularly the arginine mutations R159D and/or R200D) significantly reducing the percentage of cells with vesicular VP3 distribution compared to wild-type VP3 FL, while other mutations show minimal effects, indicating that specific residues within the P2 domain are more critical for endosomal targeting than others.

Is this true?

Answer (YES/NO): YES